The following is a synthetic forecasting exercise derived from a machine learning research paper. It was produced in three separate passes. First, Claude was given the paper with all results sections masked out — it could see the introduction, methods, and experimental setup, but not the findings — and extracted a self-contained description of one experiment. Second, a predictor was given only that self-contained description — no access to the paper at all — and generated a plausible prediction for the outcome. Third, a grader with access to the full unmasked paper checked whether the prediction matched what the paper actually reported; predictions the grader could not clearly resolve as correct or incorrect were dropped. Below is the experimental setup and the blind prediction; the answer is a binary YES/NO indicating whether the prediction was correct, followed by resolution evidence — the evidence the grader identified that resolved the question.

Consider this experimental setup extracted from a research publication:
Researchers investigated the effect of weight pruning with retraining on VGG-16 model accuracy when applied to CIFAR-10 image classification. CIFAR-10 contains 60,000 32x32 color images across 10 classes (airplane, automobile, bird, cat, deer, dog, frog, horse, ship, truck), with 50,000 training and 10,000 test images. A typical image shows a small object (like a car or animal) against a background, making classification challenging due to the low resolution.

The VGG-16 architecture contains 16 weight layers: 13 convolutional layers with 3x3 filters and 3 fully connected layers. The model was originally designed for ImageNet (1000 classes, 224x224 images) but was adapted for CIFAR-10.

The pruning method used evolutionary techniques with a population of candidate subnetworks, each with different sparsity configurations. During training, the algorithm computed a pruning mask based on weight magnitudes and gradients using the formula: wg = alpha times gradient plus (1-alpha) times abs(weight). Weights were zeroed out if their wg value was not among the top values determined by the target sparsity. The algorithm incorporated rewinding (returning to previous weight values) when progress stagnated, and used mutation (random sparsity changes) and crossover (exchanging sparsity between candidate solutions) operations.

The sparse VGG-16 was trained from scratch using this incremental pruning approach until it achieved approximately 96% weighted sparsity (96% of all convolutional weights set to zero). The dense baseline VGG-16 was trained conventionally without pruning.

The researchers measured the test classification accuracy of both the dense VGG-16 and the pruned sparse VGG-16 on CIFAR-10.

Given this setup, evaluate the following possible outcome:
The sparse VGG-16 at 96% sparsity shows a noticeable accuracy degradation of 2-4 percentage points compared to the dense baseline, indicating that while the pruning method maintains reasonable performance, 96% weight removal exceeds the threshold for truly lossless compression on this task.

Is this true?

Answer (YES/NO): NO